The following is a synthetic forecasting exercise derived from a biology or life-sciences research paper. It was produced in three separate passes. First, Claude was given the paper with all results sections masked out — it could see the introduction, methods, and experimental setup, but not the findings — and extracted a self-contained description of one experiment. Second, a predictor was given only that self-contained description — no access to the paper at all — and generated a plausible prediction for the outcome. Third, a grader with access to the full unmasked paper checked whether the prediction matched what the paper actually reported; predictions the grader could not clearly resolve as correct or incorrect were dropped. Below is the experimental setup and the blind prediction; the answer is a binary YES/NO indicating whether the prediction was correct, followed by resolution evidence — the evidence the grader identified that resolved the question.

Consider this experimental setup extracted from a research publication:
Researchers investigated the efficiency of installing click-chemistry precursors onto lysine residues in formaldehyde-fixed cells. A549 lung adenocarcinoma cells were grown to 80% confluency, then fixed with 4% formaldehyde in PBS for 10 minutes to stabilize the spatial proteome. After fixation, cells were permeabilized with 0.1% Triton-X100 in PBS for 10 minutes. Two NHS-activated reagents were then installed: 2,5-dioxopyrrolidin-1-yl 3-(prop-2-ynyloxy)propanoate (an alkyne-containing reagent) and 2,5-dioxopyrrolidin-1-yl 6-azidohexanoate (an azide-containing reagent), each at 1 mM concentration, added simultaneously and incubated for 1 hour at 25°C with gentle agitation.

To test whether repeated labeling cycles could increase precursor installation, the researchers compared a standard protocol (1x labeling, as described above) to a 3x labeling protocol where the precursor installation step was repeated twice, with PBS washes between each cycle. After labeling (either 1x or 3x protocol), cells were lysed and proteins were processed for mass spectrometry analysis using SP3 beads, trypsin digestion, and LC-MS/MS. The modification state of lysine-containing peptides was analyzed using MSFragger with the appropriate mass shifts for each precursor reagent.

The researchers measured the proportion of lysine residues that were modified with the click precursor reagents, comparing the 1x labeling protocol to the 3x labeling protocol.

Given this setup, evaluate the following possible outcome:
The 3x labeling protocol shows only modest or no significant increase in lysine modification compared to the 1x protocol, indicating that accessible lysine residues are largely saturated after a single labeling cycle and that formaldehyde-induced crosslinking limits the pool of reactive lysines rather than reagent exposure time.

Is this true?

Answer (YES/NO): NO